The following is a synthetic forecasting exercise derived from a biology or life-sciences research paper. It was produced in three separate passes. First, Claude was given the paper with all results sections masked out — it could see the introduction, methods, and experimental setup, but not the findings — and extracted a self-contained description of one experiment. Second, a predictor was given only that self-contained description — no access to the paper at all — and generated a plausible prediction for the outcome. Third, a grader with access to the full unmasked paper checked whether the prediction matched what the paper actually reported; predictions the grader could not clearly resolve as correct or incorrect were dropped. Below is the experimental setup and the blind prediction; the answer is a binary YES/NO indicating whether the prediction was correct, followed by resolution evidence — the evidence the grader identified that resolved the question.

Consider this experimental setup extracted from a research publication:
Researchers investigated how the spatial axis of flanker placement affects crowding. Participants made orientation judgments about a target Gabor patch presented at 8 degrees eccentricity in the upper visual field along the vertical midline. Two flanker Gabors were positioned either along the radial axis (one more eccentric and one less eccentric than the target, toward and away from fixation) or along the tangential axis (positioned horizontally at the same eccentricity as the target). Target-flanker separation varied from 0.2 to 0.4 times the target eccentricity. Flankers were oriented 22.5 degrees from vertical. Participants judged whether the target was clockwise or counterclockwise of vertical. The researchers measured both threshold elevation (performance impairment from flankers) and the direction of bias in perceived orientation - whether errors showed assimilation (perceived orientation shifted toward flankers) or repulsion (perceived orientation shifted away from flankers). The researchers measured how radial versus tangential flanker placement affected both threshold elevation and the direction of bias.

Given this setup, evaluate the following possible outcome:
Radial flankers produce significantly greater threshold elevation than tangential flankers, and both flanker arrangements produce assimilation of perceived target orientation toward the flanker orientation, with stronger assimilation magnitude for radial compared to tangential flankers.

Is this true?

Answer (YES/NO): NO